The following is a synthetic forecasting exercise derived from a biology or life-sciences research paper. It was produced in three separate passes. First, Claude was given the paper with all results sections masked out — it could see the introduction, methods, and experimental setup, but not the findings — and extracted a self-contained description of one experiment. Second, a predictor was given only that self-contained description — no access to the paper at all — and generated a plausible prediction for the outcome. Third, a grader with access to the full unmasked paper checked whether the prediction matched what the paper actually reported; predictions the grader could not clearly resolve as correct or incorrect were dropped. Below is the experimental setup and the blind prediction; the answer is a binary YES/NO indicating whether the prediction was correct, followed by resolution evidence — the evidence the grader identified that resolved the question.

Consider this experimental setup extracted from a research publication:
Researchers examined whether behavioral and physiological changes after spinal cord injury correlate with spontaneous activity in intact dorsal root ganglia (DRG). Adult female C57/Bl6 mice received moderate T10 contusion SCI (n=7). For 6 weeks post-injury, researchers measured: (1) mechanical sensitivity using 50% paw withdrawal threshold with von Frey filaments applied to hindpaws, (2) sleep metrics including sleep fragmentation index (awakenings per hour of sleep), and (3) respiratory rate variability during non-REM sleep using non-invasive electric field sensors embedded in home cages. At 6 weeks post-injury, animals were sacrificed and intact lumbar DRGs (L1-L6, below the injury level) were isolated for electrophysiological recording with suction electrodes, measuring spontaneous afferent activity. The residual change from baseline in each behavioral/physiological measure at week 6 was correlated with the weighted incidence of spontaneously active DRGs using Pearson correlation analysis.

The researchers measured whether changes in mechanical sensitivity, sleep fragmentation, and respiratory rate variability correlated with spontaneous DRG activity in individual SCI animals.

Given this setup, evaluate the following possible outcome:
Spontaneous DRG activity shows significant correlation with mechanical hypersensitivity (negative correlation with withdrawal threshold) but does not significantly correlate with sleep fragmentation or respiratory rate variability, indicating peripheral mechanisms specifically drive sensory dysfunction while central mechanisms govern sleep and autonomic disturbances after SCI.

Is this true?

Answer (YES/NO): NO